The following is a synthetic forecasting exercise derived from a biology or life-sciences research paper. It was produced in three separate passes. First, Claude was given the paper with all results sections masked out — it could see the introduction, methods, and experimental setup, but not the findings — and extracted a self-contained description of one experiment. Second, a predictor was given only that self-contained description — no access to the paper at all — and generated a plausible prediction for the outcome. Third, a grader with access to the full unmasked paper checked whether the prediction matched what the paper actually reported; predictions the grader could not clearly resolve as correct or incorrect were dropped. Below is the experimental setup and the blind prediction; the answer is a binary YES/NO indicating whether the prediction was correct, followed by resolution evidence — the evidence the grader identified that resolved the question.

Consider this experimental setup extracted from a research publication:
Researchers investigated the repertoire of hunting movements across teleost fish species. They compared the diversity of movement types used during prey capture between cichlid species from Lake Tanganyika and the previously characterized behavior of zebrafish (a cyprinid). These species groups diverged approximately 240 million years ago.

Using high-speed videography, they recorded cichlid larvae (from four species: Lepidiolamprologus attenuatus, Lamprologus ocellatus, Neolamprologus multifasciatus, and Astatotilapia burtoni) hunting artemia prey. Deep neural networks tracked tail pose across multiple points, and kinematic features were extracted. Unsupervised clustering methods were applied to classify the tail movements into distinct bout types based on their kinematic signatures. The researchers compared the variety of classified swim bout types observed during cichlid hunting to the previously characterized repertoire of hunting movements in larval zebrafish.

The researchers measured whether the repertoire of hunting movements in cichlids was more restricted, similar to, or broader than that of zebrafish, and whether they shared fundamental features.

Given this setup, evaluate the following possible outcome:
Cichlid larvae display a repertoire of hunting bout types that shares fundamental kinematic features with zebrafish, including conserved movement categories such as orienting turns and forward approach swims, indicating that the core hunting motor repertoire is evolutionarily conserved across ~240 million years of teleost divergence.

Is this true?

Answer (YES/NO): YES